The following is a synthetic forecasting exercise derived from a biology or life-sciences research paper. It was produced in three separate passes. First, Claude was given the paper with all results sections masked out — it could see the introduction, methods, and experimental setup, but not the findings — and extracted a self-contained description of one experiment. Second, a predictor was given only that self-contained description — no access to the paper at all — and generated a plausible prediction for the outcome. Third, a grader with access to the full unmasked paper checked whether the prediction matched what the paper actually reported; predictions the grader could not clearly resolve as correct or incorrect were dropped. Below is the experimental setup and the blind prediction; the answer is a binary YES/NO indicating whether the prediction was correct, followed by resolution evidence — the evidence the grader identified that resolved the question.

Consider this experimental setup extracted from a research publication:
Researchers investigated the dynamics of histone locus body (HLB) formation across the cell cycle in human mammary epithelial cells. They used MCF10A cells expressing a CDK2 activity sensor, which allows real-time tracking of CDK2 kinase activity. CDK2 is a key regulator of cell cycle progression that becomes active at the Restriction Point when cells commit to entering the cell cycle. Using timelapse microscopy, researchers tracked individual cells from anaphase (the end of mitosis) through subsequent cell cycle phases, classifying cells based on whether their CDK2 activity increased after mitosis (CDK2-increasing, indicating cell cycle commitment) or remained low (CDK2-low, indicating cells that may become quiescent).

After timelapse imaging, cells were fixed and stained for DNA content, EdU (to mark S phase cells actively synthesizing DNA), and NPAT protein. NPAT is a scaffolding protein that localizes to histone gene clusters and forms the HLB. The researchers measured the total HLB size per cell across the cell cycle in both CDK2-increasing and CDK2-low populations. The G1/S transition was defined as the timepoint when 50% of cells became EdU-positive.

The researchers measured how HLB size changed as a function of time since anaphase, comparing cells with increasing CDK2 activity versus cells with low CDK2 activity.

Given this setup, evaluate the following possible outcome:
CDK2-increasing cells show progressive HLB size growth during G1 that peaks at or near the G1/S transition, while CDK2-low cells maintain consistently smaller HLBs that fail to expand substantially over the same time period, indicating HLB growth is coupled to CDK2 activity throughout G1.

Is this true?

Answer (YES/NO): NO